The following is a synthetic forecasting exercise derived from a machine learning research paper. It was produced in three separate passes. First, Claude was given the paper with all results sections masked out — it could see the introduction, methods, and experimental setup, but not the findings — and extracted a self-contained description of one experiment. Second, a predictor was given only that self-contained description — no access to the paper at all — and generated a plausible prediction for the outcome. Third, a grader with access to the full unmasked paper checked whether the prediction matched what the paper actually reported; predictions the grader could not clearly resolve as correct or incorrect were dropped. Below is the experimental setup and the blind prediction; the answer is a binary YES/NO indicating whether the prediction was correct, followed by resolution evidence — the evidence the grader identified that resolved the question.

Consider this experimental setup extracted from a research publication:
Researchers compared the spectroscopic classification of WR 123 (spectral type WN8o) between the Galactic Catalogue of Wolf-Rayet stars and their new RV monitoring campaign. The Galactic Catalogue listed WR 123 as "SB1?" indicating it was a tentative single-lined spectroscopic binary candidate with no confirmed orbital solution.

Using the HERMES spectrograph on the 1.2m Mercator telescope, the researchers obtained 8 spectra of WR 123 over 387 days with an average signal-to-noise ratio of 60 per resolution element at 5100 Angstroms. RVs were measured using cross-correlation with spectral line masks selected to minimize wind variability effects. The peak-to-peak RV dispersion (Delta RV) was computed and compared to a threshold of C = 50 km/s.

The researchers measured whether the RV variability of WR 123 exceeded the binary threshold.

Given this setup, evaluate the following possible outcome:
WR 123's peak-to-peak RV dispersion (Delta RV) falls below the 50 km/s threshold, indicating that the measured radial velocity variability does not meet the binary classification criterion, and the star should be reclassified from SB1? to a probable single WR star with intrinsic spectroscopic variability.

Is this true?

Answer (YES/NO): NO